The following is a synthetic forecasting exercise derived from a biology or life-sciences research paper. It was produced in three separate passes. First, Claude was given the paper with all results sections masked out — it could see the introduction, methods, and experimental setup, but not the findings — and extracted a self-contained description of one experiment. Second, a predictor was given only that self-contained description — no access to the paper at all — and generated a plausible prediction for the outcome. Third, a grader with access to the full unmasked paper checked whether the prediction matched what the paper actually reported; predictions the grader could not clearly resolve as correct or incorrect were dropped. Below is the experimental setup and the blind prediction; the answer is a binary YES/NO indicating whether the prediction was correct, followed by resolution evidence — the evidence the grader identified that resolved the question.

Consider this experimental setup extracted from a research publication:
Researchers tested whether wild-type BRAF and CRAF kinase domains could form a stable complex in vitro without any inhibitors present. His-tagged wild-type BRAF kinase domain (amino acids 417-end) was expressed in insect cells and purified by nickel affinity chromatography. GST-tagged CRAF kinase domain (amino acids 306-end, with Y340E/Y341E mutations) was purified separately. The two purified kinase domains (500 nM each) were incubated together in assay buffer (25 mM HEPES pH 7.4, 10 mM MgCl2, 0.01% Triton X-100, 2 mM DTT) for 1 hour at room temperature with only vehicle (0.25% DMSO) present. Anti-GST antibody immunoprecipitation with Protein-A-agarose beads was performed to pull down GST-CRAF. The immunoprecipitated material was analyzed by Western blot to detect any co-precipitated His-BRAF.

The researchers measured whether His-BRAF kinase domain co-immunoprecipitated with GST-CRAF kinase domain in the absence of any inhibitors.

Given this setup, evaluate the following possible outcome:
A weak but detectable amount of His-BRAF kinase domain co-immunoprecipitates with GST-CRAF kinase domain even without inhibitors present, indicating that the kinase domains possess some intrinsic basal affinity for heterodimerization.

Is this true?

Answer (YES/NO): NO